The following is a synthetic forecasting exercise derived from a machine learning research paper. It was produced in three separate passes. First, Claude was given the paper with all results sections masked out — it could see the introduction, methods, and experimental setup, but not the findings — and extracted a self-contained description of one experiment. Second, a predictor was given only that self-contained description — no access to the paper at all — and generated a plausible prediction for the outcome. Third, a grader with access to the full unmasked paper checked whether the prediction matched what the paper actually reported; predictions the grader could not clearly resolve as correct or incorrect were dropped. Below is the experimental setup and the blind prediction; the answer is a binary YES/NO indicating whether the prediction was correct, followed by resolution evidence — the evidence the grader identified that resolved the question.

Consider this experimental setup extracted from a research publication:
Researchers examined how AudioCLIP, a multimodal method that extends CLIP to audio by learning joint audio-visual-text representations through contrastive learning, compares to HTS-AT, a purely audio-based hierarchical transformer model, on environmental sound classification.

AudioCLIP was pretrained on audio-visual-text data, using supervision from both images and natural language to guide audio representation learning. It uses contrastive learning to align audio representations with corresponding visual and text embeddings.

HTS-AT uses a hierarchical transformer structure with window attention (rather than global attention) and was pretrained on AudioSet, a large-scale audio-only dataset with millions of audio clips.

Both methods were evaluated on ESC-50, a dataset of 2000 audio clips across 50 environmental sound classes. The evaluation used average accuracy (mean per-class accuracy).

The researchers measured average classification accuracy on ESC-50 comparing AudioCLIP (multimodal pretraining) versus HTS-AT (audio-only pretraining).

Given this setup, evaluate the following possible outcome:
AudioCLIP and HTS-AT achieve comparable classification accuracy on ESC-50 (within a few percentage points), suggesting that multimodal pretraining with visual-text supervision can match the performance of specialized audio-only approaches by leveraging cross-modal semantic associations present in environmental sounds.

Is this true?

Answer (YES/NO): YES